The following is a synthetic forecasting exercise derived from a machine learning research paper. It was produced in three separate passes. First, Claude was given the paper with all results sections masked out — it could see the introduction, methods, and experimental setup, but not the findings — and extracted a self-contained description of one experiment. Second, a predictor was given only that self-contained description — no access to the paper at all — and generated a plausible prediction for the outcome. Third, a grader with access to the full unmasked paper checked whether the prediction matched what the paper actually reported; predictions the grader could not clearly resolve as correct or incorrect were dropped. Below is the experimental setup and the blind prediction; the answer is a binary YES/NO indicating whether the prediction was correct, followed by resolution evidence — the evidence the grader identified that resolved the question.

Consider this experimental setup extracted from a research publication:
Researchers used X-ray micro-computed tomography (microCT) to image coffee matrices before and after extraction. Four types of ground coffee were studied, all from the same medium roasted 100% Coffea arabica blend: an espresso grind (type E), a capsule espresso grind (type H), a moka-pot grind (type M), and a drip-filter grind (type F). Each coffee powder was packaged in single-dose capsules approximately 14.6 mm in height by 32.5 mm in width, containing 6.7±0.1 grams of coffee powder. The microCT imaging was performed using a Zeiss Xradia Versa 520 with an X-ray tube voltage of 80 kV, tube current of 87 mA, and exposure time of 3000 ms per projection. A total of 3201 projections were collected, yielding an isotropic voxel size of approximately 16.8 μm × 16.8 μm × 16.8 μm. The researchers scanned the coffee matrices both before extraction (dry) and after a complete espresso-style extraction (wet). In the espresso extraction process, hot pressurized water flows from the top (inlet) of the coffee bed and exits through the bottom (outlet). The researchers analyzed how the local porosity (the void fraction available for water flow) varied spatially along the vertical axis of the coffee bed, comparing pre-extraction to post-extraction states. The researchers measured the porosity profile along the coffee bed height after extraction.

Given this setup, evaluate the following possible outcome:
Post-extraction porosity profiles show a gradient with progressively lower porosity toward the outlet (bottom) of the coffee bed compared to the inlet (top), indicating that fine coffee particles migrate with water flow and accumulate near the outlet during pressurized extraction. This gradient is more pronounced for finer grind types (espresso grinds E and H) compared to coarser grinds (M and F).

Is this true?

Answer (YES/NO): NO